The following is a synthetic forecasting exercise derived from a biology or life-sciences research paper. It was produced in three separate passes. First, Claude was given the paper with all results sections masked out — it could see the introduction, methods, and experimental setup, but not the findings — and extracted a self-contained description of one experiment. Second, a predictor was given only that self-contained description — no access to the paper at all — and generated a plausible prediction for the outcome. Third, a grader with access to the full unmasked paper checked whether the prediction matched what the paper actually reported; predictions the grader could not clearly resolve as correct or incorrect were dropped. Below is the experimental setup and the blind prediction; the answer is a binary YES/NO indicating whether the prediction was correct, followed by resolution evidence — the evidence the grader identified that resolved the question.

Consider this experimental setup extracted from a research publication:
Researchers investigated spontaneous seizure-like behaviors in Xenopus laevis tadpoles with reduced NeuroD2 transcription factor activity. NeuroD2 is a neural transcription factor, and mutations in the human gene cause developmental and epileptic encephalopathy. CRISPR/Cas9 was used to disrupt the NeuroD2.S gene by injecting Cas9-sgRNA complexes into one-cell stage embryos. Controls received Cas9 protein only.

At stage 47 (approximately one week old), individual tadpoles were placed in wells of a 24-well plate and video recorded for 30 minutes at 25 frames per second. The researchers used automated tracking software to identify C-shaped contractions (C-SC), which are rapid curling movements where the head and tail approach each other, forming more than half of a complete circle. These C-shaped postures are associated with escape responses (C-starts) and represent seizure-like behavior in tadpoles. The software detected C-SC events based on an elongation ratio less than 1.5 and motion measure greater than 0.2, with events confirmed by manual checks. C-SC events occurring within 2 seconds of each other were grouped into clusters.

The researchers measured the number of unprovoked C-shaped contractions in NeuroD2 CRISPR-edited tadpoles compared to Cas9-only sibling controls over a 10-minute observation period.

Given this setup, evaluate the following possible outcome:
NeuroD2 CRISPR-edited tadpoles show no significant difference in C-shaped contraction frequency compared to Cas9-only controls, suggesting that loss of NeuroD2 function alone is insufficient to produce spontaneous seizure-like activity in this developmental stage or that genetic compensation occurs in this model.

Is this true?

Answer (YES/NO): NO